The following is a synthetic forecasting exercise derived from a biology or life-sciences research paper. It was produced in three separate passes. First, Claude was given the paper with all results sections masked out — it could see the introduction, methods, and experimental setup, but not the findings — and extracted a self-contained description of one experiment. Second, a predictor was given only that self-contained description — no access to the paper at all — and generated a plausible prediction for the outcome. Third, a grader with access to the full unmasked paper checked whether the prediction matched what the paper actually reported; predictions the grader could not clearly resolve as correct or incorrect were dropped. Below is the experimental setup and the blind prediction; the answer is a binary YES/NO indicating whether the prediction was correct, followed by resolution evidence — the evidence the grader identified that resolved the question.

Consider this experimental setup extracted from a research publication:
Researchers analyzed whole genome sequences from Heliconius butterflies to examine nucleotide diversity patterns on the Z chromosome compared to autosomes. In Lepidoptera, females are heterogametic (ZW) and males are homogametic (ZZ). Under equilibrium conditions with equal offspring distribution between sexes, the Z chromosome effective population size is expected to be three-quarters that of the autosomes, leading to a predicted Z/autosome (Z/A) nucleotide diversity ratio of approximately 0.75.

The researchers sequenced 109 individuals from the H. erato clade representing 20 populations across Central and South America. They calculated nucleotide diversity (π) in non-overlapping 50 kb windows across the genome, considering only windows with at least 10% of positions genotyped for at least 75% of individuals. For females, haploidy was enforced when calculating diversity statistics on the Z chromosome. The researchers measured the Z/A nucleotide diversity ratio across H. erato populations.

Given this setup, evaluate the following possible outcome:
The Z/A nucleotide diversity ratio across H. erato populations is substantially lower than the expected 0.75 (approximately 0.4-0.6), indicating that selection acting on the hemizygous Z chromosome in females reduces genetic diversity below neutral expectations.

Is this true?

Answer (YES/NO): NO